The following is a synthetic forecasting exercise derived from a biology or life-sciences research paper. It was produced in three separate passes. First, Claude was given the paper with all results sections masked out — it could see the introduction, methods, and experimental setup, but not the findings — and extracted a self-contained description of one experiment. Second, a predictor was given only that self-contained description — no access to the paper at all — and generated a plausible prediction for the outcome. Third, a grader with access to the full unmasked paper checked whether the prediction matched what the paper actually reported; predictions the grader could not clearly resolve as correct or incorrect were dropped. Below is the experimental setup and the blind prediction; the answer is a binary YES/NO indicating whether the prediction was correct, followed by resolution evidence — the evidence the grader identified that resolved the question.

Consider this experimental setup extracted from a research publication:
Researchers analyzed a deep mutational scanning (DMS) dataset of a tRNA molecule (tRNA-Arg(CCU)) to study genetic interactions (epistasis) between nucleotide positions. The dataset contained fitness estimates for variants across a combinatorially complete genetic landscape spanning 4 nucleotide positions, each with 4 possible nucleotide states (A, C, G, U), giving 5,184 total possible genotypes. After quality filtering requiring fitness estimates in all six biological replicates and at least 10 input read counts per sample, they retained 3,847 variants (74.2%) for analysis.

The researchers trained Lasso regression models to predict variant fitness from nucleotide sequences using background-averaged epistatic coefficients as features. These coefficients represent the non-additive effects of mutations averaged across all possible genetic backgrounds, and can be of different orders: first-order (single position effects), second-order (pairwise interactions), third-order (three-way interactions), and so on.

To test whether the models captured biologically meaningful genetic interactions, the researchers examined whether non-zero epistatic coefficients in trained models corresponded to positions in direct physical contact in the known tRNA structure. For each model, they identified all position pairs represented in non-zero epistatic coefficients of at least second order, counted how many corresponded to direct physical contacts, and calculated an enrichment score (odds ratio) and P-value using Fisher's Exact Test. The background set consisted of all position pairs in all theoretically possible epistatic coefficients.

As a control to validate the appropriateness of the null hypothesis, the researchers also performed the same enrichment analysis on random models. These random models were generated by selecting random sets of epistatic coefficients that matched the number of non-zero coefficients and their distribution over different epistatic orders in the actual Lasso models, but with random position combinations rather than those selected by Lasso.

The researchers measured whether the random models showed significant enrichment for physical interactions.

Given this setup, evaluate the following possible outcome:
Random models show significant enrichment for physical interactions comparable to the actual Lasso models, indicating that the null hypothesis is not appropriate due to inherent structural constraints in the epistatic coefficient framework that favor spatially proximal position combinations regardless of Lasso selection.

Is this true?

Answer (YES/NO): NO